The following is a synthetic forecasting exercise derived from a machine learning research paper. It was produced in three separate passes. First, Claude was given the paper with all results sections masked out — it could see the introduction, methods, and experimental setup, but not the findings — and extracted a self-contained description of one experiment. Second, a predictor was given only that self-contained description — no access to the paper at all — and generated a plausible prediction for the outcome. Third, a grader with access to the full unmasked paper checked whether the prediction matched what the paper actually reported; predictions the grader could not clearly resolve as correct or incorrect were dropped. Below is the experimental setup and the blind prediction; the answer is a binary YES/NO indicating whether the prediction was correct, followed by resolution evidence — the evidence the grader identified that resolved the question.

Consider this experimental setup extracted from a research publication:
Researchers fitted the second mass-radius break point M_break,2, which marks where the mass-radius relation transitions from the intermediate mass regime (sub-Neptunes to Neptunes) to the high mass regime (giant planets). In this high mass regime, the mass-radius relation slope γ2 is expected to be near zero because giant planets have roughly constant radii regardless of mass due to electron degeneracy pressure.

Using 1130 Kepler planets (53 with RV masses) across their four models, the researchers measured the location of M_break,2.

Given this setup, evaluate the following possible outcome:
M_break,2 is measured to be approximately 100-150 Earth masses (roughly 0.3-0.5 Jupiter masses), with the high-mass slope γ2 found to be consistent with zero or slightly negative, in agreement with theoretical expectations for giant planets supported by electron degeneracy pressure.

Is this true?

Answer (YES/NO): NO